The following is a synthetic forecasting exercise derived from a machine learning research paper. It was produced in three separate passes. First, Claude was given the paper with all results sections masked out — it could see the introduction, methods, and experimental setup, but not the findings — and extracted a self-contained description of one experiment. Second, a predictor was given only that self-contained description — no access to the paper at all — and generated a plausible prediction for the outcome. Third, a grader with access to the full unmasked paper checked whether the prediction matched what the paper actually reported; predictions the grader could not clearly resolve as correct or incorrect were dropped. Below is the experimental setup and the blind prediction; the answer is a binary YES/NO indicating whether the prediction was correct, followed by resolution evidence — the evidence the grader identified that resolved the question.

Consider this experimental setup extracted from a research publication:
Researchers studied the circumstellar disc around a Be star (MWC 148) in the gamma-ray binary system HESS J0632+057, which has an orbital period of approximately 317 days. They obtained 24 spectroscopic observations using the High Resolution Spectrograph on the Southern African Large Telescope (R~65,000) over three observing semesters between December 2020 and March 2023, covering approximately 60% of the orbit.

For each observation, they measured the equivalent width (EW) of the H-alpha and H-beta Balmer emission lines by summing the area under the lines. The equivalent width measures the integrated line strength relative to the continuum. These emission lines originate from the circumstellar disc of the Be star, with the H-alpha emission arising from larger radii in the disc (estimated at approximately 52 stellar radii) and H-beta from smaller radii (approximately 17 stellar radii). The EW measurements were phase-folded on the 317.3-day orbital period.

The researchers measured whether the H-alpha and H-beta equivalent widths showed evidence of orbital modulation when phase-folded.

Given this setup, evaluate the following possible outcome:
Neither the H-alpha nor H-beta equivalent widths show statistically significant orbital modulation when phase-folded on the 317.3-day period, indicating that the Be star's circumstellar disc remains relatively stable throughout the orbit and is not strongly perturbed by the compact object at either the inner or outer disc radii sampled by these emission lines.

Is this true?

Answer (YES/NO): NO